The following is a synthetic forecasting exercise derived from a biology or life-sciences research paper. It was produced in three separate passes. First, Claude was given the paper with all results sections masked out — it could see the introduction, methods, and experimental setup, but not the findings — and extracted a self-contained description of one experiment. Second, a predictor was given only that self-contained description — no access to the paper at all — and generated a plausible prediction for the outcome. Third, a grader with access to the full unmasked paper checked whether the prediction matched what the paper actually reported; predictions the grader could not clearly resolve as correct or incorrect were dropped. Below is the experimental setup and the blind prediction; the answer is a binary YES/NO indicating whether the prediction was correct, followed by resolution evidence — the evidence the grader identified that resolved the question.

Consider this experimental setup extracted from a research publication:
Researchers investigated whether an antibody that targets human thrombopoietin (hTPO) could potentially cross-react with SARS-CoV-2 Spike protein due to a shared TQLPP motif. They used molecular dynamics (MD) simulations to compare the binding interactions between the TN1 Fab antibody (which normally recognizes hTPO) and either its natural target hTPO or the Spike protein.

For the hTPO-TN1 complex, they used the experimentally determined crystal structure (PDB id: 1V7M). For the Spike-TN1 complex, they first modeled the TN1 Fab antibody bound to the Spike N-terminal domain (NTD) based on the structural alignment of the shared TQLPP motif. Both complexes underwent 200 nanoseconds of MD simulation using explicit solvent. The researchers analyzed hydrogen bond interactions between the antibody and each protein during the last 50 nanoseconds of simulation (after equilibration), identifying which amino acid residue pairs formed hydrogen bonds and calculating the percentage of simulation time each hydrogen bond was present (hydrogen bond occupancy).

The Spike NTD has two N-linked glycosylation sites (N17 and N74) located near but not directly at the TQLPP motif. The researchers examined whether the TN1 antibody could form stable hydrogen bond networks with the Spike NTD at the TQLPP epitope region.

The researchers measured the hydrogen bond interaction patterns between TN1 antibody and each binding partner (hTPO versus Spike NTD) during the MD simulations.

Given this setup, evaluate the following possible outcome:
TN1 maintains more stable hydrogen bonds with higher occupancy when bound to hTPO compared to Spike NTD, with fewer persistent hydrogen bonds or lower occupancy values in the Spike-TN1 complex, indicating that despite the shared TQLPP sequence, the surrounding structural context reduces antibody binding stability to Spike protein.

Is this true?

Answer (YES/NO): NO